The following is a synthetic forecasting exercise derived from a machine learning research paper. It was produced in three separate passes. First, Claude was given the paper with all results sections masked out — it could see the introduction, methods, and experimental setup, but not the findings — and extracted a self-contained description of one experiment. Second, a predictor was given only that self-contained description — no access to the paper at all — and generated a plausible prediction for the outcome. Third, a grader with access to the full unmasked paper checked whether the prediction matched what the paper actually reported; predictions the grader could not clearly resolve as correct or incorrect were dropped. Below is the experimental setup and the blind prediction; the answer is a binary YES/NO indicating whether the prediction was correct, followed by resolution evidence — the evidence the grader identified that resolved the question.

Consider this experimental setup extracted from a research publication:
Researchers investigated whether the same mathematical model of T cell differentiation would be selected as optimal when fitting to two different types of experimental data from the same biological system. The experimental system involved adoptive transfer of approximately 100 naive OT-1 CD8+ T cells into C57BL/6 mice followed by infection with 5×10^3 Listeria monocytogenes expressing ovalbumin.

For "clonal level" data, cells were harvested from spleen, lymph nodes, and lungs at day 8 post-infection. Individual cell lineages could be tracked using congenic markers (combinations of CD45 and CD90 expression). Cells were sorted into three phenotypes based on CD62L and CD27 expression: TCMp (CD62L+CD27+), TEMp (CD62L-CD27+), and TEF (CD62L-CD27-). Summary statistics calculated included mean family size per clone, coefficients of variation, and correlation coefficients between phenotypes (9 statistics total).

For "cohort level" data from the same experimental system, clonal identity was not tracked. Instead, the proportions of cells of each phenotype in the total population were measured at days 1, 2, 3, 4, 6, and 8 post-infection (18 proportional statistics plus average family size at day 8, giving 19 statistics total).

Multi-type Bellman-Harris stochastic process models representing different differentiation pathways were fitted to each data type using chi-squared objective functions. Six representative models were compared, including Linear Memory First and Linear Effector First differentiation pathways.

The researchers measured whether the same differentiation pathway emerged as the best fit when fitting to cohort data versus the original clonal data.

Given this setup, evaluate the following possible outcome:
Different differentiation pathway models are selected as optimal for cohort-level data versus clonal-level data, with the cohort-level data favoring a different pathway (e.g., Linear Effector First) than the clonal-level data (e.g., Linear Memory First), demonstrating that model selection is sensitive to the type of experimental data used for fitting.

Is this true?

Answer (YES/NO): NO